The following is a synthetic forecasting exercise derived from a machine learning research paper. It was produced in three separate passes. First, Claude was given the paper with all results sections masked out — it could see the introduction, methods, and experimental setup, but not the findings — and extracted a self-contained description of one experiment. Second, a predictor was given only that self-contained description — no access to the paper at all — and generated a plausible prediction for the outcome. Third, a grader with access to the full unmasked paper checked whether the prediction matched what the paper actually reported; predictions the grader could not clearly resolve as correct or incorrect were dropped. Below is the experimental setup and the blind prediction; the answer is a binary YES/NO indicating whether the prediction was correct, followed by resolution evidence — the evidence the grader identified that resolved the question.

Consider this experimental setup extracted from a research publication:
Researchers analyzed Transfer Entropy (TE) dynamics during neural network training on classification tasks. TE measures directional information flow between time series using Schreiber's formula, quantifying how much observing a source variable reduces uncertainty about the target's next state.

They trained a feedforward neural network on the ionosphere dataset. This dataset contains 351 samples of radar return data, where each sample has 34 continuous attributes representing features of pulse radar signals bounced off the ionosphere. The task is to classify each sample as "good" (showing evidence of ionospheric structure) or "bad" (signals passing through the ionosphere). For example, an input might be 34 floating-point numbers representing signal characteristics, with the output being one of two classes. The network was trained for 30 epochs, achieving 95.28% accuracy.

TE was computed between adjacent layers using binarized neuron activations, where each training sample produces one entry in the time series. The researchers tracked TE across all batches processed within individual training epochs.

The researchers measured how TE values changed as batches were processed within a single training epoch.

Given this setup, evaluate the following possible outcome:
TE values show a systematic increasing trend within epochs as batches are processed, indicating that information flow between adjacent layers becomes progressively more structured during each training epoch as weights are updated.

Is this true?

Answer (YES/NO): NO